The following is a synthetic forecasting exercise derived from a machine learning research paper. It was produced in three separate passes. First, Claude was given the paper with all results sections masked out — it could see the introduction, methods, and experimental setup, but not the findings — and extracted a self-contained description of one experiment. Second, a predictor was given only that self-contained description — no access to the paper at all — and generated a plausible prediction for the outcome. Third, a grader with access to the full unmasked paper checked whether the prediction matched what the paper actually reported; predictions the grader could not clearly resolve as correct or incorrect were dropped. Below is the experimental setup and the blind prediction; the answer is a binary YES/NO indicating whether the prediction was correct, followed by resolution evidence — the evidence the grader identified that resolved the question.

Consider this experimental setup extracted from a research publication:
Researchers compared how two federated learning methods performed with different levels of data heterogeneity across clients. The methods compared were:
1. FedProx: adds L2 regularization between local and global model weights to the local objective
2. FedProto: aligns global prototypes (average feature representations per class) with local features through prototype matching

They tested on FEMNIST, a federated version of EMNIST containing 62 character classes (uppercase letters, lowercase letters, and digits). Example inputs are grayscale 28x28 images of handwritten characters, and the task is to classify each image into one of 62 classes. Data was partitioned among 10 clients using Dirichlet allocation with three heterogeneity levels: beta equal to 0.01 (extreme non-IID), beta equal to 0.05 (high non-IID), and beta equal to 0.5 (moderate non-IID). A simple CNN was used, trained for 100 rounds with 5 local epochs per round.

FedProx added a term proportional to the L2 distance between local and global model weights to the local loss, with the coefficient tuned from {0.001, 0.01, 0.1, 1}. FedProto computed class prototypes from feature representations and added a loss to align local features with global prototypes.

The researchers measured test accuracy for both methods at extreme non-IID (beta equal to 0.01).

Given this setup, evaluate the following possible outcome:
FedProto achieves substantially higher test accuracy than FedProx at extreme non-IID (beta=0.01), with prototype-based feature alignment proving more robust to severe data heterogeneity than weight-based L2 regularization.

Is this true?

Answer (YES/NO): NO